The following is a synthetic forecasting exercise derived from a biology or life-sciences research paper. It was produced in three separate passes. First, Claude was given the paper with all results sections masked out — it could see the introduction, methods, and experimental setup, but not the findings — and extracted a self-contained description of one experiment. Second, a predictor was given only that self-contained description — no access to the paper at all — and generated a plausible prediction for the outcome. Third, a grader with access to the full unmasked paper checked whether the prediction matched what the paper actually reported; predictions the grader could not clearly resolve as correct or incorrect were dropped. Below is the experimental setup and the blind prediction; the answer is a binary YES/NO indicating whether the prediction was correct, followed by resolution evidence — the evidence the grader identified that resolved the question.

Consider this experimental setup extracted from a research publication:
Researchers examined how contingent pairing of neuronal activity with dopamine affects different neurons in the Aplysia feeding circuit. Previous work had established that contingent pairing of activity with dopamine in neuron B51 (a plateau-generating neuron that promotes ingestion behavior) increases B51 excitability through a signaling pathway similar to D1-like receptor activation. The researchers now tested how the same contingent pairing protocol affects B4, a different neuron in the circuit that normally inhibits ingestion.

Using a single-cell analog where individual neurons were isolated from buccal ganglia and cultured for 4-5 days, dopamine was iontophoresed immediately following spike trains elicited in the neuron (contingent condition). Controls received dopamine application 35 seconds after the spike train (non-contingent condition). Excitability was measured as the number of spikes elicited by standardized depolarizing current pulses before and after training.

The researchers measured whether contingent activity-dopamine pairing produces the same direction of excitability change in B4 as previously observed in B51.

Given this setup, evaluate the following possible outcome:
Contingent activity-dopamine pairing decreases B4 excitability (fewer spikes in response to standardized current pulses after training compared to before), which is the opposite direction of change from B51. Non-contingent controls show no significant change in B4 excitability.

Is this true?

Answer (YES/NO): NO